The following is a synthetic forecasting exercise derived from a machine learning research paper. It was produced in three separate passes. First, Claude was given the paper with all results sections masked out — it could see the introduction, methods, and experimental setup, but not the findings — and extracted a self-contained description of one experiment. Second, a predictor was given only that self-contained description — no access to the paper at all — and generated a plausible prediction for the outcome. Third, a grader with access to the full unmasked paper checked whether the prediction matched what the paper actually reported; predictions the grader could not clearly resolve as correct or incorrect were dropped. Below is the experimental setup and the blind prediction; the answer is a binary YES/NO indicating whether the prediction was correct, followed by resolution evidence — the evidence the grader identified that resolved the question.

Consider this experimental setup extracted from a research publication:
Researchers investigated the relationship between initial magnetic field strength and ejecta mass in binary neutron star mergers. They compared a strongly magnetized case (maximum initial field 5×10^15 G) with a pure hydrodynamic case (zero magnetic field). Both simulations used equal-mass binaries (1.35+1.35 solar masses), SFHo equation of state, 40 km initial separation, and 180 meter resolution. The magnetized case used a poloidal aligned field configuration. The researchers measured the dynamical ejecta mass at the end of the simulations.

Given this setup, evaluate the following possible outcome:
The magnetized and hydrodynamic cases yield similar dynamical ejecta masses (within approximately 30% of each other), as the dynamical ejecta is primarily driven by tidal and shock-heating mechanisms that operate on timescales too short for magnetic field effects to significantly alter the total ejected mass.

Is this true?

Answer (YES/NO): YES